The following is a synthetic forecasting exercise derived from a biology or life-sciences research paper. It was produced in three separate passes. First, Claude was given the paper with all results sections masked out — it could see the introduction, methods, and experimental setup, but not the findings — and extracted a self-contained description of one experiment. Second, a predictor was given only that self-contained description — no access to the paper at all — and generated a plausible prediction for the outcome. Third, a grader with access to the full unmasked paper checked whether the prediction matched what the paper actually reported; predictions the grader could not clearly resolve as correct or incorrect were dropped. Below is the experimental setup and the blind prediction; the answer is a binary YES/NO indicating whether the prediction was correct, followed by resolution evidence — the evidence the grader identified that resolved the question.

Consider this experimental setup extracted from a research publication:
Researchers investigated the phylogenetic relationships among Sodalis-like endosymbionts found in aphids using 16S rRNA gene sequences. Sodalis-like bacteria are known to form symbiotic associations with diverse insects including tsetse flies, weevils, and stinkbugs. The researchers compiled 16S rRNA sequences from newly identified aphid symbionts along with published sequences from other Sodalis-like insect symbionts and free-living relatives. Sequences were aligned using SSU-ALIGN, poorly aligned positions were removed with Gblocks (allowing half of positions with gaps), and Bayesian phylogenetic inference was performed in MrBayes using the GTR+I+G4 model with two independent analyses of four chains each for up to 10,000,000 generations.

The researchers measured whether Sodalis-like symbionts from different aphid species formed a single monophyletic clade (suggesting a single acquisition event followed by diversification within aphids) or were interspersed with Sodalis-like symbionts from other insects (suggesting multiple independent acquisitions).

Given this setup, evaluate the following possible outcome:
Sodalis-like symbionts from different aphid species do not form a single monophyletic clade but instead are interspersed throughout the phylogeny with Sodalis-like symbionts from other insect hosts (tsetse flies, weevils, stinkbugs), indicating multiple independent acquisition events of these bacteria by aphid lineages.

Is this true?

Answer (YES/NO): YES